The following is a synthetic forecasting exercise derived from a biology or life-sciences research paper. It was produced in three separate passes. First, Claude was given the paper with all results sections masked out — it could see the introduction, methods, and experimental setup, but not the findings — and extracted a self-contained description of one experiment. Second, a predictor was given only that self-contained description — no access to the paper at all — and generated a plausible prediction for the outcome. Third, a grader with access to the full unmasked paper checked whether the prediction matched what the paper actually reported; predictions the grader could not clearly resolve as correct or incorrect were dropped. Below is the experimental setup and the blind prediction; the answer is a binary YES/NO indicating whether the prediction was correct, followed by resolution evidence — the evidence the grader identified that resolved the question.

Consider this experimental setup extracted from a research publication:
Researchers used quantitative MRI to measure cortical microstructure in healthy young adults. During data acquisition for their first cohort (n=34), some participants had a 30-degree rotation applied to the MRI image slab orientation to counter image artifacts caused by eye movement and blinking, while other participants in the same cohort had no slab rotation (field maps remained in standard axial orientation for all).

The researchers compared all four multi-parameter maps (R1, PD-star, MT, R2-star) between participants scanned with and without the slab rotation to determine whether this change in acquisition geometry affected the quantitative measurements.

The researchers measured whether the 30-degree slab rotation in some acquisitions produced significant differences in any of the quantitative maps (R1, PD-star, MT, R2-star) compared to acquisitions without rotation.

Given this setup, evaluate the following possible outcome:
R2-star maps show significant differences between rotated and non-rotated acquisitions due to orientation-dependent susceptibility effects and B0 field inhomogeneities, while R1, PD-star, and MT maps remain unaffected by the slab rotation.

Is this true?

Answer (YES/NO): NO